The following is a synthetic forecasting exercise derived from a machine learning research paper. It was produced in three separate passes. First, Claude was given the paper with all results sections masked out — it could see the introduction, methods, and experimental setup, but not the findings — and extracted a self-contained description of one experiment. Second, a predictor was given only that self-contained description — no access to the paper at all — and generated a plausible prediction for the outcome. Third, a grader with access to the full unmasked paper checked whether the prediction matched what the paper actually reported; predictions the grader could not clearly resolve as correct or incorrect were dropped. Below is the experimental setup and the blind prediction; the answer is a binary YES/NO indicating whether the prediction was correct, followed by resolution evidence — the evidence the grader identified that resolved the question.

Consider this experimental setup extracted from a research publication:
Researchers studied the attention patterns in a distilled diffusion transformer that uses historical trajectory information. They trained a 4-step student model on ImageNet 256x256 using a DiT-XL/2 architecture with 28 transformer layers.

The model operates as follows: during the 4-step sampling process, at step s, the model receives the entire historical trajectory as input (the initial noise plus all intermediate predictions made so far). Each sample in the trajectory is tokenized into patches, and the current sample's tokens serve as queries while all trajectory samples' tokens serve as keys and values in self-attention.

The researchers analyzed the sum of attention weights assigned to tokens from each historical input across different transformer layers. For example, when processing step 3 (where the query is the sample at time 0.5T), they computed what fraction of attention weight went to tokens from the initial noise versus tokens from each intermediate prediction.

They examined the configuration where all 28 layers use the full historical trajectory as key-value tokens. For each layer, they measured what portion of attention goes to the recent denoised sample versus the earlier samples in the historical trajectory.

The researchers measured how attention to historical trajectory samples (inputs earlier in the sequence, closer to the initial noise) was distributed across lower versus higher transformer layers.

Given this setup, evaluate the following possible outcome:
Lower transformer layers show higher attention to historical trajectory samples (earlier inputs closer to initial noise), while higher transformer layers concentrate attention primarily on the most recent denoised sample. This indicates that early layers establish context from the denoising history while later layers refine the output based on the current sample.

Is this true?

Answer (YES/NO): YES